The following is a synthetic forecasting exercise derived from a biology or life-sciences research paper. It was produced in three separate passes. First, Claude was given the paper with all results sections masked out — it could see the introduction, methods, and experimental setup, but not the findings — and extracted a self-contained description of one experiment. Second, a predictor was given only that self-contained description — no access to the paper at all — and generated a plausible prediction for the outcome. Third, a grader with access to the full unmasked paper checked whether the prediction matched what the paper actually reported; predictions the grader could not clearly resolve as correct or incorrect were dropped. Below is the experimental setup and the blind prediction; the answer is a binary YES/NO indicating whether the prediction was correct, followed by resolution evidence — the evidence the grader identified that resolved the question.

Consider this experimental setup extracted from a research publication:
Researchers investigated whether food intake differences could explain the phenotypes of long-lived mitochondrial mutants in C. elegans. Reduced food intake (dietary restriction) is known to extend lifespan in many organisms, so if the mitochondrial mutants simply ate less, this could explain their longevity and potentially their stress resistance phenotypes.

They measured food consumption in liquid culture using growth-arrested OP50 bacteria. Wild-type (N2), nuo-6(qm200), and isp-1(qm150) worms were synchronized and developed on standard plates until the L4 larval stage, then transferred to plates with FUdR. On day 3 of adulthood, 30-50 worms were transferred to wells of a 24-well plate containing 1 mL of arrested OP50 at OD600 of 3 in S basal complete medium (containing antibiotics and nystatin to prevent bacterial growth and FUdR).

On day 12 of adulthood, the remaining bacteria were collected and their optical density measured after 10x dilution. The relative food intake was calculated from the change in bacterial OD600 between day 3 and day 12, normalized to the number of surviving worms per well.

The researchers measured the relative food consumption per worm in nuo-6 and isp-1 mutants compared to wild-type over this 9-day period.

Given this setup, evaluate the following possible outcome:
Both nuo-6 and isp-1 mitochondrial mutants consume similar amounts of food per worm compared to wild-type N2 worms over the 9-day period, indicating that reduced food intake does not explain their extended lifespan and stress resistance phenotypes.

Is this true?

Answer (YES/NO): NO